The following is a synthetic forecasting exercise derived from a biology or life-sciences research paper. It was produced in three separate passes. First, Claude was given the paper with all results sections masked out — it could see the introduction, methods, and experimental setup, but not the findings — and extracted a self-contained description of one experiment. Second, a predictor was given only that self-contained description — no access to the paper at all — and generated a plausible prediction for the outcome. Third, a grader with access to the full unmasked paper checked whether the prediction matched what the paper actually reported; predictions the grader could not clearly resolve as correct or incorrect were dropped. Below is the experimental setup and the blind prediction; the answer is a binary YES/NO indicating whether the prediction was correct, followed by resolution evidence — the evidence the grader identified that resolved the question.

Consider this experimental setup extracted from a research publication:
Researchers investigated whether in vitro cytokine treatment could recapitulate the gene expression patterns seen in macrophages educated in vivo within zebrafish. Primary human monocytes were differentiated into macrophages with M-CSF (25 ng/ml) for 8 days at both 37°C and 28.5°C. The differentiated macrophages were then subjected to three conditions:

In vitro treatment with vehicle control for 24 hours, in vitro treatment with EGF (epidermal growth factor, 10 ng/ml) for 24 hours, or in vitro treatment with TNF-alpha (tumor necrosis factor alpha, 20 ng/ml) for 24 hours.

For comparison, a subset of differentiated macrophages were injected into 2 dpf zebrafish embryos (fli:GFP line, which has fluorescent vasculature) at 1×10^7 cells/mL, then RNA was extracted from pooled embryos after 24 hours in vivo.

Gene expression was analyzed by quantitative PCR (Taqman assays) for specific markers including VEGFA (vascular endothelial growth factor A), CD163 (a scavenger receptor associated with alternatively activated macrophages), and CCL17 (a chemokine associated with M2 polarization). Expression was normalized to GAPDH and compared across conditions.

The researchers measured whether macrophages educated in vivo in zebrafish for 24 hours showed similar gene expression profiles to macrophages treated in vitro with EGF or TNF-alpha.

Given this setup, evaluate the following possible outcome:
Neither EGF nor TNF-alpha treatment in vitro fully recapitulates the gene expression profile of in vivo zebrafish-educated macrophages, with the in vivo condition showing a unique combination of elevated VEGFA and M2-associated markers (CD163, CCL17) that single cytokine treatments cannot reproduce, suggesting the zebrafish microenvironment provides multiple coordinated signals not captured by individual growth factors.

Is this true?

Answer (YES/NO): NO